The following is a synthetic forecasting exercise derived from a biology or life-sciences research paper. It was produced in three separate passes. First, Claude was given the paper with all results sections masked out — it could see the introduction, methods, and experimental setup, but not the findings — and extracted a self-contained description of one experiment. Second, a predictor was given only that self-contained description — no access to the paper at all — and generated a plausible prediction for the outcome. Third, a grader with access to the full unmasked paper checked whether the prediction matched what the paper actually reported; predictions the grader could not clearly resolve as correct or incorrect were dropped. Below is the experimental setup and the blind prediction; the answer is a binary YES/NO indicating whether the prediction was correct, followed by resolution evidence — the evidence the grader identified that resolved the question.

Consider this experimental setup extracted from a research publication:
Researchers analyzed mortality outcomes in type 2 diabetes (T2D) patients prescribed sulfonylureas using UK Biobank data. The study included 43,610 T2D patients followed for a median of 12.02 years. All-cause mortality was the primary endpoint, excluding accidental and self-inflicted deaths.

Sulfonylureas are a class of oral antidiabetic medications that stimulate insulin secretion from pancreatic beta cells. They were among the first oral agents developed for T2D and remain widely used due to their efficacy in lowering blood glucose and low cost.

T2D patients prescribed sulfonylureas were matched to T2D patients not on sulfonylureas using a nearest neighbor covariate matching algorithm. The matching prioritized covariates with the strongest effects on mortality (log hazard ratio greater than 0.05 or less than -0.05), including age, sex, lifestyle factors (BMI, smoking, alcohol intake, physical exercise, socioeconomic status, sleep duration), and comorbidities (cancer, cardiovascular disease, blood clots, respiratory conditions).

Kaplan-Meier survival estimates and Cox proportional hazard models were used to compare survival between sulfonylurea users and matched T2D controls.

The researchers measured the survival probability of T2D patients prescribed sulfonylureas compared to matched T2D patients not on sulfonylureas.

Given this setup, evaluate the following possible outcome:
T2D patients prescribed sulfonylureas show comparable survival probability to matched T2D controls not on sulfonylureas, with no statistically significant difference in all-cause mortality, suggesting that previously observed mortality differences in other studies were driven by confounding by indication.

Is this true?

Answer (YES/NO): NO